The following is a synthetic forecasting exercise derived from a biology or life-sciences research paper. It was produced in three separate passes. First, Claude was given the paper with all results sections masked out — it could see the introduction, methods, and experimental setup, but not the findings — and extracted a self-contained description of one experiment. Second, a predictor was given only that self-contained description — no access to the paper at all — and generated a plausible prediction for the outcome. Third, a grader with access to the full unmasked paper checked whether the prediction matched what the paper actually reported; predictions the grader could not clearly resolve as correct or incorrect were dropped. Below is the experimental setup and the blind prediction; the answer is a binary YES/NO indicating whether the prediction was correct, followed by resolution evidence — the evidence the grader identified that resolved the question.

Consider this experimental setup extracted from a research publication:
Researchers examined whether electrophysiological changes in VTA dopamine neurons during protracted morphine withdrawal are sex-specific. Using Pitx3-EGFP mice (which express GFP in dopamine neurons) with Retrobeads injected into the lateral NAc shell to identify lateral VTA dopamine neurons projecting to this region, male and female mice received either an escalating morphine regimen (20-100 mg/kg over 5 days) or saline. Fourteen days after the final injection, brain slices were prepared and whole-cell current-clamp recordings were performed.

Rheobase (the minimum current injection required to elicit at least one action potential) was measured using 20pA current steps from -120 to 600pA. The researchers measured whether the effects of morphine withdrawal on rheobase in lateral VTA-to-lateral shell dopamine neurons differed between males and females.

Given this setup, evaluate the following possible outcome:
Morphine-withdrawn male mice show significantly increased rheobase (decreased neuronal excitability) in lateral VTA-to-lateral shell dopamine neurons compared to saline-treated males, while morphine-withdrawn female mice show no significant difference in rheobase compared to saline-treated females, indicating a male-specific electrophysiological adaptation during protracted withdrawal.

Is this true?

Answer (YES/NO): YES